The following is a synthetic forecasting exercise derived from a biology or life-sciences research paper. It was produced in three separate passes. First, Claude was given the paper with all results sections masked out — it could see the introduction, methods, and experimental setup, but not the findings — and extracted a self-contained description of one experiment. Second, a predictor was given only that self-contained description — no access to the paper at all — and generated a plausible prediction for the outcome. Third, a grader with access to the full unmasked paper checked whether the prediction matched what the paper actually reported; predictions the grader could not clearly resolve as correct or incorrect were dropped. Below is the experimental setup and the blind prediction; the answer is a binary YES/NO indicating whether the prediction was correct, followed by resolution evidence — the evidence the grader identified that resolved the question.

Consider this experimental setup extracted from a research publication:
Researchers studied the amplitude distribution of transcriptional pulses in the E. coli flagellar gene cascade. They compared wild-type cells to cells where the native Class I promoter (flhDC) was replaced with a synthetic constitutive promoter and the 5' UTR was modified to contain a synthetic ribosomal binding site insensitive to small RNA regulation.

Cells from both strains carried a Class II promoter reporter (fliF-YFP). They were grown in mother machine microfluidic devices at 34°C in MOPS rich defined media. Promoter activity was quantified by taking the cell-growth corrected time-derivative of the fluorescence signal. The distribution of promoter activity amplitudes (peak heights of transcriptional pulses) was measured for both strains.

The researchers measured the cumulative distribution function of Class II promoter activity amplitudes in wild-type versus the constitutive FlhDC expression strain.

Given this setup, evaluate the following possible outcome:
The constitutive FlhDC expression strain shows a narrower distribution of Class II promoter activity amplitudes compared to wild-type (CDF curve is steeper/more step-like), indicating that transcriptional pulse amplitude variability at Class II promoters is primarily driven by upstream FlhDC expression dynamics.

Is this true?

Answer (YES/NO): NO